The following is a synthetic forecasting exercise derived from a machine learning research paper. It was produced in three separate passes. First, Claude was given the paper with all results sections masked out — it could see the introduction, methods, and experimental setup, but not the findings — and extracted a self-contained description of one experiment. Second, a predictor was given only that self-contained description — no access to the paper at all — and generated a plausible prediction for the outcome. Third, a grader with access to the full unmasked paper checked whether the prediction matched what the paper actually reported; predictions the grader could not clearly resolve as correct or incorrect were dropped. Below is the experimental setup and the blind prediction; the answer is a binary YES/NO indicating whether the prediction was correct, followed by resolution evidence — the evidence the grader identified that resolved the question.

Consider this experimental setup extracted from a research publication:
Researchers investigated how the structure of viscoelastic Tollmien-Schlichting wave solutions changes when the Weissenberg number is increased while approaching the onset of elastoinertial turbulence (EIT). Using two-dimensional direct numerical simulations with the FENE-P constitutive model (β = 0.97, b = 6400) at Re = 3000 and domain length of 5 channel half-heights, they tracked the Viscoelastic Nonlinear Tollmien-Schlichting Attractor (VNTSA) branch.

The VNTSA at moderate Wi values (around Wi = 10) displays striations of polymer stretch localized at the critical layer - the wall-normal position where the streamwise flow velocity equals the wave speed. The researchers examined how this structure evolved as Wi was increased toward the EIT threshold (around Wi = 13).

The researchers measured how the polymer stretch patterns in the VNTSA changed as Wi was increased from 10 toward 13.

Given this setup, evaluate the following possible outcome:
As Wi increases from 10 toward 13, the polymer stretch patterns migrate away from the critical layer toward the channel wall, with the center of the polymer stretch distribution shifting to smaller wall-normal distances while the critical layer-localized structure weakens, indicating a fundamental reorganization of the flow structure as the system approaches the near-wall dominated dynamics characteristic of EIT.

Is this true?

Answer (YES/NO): NO